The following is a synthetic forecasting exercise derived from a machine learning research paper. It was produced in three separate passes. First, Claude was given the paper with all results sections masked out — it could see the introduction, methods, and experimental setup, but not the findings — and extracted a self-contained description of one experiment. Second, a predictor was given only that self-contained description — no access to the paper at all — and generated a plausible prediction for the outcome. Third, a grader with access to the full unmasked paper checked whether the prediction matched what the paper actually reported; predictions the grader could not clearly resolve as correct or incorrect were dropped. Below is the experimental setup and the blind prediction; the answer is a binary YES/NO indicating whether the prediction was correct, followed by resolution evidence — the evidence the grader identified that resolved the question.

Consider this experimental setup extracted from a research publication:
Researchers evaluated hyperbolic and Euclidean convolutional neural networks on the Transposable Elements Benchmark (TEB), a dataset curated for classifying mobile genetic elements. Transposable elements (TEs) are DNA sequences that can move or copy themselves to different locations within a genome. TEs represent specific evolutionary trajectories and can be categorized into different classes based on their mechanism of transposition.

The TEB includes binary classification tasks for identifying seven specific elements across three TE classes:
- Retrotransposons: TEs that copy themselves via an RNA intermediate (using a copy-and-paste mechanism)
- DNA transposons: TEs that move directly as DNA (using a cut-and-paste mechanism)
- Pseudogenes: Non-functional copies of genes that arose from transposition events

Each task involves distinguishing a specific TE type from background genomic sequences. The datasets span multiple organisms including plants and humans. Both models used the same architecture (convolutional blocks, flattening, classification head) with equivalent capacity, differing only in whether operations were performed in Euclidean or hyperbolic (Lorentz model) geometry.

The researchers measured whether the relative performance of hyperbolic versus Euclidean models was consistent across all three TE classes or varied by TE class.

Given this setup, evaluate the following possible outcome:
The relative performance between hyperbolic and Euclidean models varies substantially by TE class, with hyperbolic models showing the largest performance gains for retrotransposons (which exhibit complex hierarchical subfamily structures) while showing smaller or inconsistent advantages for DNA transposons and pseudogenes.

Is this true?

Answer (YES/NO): NO